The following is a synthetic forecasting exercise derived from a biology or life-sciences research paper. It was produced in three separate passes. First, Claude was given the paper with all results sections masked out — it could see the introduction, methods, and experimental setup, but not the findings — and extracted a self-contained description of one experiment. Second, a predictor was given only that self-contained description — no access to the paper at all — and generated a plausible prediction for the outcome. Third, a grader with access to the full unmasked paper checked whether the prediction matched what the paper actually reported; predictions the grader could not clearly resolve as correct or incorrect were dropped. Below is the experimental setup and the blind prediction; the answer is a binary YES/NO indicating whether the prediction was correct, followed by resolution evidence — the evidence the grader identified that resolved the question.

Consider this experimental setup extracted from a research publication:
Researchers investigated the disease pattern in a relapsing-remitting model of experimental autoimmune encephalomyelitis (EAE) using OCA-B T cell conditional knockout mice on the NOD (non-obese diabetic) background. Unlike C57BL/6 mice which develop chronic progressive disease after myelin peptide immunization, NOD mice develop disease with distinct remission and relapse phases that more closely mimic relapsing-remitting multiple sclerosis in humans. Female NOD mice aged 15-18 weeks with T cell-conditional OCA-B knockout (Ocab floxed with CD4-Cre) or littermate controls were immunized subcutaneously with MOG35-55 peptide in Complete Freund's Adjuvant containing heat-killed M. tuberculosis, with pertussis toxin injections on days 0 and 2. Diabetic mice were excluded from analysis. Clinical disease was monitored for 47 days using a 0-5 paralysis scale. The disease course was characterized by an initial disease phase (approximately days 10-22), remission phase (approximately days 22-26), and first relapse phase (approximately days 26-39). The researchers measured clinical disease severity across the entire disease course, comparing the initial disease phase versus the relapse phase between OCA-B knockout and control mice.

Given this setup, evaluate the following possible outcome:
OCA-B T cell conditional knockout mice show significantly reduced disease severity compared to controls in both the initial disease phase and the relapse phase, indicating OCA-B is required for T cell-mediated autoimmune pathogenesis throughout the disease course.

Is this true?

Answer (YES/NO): NO